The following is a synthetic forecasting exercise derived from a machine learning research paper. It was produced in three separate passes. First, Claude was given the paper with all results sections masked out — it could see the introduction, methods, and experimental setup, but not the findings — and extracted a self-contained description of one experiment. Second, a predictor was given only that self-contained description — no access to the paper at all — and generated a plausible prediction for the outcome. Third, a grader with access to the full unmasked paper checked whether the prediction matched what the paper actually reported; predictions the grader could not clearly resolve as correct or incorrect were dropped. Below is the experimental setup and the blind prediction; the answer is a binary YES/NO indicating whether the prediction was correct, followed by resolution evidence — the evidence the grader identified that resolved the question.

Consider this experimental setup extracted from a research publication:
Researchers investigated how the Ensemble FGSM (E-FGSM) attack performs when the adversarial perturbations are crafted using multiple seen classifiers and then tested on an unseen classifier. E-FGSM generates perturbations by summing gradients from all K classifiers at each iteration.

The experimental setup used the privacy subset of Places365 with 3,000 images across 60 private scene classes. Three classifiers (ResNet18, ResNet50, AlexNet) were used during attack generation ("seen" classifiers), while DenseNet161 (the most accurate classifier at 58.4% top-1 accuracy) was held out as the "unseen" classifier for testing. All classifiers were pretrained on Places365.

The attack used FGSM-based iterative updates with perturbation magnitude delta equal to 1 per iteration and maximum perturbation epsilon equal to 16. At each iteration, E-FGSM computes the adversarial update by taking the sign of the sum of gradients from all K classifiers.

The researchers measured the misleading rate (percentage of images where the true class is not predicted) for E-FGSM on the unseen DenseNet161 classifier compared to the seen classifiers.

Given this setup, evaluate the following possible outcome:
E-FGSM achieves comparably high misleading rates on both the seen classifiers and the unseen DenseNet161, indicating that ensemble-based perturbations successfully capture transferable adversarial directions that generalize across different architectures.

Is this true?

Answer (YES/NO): NO